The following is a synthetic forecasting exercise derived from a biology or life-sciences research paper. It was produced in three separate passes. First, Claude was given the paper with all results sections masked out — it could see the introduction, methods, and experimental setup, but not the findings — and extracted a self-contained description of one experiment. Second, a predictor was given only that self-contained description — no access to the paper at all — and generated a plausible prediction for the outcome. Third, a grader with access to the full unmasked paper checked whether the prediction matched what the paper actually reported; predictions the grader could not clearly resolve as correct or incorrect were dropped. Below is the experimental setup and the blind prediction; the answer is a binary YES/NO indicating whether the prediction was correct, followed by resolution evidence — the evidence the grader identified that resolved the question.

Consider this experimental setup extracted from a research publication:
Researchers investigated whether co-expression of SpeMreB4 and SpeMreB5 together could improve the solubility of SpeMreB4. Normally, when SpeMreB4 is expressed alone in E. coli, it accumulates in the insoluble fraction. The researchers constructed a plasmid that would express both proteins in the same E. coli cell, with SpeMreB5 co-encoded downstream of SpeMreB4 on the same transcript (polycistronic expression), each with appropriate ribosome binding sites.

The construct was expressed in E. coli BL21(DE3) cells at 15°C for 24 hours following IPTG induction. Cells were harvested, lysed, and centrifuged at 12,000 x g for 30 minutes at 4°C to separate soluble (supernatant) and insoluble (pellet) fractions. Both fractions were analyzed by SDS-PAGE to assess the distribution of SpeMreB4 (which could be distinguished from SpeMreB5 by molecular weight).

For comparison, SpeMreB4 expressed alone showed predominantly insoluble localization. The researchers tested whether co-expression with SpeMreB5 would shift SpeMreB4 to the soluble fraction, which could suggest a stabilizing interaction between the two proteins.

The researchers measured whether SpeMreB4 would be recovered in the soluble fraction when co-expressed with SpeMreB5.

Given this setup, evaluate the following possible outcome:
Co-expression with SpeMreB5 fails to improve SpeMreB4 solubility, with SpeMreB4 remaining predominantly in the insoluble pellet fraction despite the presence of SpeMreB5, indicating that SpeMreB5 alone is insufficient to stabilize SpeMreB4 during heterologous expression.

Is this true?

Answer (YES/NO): YES